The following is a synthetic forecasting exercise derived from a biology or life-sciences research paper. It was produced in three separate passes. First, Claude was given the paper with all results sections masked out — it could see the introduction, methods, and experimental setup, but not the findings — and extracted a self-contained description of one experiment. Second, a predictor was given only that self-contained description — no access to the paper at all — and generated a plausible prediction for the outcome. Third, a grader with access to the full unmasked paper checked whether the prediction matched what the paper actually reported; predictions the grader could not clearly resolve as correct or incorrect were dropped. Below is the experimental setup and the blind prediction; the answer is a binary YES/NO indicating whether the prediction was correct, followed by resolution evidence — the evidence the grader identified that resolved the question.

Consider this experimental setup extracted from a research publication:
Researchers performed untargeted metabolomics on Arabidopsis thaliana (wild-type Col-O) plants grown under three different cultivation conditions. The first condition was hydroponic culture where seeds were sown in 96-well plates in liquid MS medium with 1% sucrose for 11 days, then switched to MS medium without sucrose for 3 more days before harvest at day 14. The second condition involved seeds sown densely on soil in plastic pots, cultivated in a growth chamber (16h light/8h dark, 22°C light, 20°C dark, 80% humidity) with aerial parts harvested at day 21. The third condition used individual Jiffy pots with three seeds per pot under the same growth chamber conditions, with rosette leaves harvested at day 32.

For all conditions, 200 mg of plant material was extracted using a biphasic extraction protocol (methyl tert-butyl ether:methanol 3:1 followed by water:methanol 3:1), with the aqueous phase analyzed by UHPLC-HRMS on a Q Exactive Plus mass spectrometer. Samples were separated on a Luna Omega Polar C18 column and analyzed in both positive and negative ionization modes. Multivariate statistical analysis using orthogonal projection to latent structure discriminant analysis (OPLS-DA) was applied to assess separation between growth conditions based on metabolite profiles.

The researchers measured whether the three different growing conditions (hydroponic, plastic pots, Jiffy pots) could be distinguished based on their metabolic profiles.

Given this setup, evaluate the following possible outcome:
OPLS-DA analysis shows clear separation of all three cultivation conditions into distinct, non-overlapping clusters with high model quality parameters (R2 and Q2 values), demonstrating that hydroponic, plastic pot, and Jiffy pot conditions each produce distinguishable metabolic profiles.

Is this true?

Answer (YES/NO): NO